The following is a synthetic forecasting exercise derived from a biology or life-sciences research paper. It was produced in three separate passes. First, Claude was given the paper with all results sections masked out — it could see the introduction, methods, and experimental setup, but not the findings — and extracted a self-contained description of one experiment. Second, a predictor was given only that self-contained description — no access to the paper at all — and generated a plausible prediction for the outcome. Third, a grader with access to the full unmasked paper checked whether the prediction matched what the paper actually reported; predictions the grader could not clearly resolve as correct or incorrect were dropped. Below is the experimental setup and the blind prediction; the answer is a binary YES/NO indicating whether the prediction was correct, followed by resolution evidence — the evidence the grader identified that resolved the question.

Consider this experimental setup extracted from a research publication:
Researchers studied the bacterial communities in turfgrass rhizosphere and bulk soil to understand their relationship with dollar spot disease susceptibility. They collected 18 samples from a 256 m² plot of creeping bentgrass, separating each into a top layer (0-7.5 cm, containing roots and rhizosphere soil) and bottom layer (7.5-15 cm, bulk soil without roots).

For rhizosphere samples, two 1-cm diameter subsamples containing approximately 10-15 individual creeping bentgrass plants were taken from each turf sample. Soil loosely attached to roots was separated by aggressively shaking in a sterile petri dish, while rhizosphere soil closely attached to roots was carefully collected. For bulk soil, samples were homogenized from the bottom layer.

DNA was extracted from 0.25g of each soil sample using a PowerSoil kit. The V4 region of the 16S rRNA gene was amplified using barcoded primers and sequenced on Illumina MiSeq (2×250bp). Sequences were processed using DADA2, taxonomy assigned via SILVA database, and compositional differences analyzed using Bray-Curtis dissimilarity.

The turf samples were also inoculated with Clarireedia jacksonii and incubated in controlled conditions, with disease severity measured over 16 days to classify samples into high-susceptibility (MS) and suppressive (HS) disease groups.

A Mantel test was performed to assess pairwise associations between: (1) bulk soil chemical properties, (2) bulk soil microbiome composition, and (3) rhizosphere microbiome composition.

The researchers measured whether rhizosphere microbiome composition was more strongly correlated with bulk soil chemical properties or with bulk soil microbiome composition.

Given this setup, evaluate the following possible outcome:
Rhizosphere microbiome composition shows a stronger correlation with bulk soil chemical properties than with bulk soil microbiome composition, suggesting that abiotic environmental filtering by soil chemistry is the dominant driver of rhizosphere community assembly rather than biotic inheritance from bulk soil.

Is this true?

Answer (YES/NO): YES